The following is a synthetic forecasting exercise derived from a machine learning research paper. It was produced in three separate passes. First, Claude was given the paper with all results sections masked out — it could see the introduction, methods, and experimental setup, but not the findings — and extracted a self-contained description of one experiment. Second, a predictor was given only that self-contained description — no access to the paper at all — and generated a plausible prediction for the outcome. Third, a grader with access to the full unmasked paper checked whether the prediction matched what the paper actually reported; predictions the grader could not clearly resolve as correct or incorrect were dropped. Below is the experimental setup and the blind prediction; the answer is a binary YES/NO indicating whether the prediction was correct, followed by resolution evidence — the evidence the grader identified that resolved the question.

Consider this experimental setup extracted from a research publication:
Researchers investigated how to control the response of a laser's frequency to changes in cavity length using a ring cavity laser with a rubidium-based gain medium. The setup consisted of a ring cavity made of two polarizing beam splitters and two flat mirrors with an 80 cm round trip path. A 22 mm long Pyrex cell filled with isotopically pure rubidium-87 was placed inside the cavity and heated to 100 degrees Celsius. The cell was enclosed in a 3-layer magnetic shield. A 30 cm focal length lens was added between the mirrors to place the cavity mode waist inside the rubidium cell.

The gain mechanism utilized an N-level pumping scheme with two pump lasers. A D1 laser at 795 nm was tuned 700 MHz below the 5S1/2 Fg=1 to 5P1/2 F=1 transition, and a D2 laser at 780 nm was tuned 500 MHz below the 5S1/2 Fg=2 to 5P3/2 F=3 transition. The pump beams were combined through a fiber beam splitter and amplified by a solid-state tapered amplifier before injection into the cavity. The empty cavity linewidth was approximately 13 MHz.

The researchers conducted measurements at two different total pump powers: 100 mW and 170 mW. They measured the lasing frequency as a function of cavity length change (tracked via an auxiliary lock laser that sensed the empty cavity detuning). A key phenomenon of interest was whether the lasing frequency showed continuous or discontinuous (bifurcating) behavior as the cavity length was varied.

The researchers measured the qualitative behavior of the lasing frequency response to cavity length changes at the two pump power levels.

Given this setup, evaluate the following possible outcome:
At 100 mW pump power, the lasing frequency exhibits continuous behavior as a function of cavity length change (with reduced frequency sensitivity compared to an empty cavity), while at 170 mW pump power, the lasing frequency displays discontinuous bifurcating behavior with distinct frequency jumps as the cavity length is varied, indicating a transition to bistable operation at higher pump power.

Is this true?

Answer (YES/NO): NO